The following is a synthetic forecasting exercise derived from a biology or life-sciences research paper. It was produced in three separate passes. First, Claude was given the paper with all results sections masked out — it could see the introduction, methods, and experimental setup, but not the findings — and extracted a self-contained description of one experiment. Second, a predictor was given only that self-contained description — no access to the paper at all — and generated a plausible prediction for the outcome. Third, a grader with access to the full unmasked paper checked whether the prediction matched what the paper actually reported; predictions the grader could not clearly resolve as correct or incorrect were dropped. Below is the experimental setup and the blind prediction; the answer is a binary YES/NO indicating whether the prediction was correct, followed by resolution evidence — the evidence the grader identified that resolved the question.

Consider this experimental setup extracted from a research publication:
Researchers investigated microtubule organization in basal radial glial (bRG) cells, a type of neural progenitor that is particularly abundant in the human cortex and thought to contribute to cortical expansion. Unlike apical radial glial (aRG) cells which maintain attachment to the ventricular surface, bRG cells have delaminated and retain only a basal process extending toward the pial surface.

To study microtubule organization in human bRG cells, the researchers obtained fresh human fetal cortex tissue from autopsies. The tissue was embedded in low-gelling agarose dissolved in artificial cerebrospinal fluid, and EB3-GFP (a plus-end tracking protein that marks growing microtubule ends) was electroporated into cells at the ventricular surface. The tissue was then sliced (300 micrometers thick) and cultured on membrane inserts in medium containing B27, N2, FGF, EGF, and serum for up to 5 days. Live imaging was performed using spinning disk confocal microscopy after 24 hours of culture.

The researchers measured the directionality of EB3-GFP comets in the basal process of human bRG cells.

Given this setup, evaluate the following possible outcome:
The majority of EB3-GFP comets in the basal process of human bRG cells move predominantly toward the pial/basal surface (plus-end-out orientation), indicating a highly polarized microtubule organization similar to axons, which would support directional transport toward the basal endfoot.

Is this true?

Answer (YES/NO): NO